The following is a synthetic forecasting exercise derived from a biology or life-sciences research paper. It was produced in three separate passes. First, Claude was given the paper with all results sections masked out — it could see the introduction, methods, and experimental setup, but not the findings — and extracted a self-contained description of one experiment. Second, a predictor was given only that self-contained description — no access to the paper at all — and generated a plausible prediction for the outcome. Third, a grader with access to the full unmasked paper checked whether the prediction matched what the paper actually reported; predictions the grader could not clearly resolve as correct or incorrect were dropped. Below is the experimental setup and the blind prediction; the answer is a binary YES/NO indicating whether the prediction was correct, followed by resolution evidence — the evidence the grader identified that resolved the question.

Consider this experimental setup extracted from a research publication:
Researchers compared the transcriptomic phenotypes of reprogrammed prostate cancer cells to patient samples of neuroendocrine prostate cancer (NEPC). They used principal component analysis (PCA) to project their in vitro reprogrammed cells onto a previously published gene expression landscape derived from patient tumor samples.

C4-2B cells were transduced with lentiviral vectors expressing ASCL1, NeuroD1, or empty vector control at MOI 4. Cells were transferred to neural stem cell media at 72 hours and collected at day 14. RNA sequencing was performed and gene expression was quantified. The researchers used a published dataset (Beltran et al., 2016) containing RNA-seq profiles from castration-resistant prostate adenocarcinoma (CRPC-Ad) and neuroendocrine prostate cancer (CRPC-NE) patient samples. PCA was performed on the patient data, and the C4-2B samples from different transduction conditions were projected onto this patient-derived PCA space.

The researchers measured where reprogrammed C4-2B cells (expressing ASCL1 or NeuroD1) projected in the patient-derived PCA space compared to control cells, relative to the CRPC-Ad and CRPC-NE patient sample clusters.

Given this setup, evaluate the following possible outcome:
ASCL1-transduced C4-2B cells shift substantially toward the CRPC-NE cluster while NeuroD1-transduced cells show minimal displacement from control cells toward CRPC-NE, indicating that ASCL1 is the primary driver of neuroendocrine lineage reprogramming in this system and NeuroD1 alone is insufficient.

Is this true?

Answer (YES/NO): NO